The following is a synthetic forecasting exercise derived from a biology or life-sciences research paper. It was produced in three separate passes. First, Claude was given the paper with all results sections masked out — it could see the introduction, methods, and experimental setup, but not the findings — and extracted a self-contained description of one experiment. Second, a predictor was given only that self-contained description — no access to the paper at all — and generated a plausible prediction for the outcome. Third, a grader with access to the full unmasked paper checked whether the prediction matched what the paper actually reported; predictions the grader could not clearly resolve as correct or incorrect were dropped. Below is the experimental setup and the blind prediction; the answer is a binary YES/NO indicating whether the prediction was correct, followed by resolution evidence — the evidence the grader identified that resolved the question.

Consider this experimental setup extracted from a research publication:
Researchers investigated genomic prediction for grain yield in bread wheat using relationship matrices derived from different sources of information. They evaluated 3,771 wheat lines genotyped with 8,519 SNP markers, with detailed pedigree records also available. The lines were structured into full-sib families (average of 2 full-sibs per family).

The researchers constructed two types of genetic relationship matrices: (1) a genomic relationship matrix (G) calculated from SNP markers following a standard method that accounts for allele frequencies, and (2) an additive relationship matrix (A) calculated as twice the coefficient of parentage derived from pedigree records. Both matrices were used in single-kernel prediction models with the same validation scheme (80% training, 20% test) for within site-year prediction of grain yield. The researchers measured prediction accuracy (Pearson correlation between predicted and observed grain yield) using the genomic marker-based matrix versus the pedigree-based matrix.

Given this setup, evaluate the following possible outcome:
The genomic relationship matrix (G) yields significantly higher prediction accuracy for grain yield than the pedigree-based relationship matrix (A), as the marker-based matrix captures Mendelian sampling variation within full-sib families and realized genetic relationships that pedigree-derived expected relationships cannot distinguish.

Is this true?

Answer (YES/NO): NO